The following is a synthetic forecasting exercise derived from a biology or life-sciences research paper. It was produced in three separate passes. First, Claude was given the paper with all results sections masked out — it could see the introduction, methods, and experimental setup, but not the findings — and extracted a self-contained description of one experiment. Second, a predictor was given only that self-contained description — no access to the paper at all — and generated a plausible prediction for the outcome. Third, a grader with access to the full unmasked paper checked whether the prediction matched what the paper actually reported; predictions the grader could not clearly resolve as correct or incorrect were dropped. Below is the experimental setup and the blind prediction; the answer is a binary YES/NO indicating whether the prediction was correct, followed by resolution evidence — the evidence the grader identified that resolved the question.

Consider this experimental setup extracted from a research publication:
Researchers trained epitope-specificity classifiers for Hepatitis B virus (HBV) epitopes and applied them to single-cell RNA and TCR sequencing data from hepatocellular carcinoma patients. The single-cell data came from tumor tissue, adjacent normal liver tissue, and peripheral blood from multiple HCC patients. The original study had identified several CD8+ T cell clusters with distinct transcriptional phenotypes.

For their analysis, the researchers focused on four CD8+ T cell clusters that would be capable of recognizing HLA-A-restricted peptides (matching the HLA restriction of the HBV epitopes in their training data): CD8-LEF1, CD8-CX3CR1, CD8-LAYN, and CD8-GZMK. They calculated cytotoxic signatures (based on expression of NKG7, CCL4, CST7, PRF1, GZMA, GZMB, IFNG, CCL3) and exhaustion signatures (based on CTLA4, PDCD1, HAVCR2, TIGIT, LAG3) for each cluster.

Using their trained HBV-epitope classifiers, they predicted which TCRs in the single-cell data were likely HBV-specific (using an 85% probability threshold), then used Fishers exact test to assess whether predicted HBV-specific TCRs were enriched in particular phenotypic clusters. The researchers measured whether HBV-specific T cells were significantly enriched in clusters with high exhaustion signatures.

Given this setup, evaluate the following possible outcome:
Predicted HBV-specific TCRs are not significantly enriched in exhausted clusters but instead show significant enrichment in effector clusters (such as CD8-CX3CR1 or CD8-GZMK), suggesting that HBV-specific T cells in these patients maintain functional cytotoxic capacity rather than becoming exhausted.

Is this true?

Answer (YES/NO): NO